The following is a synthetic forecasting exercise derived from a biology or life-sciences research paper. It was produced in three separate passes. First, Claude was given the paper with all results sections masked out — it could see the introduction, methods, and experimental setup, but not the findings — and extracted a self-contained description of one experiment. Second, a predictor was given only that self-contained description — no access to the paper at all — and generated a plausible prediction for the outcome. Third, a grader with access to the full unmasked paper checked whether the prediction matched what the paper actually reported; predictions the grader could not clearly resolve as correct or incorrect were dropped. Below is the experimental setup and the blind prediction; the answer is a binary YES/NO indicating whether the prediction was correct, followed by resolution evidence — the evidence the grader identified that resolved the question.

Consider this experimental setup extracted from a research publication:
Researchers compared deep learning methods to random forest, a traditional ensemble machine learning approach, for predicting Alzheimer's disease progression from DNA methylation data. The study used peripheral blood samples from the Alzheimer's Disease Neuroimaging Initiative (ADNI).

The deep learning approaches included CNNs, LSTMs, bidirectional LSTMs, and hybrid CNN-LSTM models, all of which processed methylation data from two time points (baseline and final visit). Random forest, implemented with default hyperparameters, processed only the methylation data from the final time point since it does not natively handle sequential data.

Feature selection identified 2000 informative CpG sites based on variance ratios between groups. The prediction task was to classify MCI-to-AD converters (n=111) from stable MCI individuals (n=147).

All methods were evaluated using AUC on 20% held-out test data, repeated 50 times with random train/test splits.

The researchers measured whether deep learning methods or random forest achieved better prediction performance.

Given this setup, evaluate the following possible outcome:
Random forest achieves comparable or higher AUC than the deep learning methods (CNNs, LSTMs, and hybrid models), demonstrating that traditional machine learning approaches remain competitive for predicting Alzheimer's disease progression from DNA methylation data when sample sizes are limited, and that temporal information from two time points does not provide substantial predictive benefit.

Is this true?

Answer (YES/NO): NO